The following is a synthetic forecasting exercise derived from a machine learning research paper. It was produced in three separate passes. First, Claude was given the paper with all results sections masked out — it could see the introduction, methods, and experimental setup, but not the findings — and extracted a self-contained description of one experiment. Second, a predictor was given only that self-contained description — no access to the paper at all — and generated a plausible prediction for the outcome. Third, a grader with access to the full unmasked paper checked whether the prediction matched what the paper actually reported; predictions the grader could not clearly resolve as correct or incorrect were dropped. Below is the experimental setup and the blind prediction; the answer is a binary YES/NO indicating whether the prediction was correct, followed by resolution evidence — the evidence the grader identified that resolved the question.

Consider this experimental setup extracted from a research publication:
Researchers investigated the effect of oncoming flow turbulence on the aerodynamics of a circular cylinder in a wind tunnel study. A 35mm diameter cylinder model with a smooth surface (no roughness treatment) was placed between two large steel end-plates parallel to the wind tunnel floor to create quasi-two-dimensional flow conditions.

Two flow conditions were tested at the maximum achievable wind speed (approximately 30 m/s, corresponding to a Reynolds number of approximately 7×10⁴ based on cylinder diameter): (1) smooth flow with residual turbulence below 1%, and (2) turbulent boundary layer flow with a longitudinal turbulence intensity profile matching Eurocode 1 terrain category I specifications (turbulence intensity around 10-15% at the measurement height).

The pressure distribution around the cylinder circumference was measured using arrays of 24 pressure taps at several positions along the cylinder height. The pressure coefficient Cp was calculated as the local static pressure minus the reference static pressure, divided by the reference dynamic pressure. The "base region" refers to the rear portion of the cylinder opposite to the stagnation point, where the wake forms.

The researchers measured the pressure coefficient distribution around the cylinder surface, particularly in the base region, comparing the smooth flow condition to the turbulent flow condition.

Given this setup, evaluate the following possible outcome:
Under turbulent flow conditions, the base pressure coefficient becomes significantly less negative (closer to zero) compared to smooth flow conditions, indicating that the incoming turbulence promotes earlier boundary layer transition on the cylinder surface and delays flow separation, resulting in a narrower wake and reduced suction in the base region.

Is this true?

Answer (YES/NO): NO